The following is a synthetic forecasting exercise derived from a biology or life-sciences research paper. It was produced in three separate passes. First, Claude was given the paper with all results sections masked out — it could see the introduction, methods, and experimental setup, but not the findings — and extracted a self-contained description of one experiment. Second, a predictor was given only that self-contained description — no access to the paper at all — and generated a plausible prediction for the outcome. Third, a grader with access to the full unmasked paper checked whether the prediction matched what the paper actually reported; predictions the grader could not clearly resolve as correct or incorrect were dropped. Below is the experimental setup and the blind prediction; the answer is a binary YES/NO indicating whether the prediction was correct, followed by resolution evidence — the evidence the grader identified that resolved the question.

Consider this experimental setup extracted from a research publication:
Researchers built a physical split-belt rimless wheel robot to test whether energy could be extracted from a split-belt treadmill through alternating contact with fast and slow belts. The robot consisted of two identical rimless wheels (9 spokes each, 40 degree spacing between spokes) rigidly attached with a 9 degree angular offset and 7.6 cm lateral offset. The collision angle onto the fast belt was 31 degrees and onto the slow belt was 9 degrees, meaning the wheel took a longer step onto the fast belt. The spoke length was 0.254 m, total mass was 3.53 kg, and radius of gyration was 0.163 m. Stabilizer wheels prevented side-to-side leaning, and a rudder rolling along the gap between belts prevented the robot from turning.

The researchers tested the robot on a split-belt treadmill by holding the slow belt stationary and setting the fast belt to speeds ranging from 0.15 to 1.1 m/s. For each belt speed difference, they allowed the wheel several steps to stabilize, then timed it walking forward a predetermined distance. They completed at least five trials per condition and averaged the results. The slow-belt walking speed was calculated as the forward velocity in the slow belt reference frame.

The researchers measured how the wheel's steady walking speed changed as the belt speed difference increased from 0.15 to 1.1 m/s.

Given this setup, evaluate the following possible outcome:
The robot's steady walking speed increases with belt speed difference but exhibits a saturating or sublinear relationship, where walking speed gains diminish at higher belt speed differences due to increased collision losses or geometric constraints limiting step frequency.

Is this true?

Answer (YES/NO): NO